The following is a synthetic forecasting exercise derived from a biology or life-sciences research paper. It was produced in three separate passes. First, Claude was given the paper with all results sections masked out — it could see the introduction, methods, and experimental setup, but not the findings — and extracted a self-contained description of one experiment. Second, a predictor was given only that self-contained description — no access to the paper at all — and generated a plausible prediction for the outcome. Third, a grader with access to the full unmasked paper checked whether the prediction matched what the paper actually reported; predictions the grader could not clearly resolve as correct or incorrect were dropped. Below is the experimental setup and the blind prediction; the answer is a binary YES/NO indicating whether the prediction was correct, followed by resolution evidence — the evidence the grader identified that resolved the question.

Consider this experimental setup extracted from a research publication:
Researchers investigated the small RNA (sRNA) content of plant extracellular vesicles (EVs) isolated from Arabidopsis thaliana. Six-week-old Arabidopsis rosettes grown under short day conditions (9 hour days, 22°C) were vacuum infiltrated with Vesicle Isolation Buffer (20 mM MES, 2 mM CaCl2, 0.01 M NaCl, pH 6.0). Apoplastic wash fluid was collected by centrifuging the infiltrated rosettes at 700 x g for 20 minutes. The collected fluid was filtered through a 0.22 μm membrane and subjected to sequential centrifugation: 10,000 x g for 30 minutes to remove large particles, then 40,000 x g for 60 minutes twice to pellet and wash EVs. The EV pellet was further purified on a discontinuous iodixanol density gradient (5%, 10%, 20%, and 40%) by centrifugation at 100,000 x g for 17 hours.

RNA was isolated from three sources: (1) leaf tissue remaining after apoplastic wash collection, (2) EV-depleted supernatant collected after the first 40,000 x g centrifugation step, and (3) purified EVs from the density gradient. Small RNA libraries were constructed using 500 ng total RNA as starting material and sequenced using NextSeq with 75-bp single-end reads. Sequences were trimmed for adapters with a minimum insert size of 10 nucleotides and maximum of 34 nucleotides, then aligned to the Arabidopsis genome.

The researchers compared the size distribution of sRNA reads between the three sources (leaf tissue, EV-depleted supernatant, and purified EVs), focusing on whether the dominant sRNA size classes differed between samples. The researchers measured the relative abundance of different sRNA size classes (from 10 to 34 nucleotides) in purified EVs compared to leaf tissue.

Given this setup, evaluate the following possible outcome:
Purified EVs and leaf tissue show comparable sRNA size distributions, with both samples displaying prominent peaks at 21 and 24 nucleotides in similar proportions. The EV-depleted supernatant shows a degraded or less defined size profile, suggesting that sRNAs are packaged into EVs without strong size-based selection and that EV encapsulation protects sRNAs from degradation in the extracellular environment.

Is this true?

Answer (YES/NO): NO